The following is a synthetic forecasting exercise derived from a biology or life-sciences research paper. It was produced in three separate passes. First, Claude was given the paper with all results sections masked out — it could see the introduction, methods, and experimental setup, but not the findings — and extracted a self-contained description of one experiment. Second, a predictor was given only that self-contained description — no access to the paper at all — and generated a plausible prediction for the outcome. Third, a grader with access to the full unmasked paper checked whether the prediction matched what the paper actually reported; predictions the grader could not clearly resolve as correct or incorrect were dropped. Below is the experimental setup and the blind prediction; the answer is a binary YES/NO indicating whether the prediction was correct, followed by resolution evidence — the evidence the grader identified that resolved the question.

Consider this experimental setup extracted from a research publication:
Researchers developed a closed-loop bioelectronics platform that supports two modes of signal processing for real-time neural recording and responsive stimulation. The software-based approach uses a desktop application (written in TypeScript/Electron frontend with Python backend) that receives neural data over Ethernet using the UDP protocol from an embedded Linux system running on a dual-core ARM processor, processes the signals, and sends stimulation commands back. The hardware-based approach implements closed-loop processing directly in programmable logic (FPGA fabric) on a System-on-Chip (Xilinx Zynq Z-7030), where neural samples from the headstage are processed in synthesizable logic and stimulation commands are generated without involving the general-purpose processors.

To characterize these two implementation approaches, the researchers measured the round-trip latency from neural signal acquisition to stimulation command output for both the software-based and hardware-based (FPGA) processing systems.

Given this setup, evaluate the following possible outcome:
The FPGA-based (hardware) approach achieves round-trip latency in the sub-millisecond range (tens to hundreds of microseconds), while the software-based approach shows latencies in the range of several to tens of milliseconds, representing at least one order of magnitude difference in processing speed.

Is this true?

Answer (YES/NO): NO